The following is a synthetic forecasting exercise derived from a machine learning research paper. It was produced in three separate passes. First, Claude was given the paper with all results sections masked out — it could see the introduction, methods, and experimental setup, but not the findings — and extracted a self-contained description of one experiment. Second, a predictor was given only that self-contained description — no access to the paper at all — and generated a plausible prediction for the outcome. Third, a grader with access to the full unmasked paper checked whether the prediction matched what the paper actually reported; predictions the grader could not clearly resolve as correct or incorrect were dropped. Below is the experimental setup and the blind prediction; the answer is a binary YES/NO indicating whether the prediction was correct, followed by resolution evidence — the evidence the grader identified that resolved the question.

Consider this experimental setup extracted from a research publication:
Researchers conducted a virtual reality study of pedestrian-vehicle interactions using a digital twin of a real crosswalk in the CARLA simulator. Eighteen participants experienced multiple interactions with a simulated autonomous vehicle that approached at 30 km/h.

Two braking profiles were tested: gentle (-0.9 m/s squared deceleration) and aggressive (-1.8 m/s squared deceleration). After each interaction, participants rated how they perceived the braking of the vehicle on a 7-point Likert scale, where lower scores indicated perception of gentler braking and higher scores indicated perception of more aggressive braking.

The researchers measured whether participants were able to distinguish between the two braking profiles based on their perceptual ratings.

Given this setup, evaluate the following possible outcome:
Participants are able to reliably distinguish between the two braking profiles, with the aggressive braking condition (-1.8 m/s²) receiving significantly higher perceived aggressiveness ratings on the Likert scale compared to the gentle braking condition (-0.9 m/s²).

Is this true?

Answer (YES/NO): YES